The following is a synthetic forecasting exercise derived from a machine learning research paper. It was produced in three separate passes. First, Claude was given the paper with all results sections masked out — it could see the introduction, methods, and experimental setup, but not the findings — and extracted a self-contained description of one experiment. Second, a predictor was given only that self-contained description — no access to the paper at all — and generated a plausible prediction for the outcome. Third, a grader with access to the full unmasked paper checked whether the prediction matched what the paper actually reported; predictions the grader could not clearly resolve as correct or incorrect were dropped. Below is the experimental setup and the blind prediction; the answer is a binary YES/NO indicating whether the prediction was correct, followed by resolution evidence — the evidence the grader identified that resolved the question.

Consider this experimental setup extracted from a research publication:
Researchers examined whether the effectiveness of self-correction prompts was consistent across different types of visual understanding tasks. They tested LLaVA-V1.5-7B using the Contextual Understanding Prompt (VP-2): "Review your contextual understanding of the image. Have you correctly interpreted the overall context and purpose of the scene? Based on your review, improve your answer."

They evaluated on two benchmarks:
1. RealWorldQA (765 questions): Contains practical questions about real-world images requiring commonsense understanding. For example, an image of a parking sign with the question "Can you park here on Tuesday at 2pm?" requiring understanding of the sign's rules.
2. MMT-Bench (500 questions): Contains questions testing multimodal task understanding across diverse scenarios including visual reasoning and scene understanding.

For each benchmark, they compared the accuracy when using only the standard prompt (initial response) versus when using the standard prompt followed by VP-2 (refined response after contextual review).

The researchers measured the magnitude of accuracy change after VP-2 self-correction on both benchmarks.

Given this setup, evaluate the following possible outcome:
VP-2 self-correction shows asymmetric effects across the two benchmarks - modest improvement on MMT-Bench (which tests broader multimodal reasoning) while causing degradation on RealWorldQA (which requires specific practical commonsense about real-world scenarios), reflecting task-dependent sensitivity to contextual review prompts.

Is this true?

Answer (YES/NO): NO